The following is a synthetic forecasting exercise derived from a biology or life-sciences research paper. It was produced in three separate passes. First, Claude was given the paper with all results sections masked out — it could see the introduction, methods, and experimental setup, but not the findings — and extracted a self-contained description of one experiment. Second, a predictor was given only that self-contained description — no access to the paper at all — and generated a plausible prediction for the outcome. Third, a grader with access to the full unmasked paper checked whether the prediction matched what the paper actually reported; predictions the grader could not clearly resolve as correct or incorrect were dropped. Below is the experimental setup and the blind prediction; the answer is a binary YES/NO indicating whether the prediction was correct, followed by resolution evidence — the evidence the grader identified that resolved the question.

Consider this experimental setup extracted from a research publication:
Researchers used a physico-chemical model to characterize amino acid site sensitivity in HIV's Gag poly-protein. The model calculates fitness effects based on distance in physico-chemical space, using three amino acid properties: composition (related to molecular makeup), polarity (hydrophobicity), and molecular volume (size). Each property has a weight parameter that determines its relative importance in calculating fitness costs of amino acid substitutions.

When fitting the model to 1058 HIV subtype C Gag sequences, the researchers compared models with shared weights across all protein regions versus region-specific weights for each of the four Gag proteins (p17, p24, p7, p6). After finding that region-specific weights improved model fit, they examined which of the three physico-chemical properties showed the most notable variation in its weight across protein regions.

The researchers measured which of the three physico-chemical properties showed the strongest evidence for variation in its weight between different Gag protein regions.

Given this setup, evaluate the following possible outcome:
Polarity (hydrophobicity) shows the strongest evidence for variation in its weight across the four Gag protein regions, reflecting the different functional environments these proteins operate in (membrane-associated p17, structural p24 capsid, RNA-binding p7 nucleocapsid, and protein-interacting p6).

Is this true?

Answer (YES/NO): NO